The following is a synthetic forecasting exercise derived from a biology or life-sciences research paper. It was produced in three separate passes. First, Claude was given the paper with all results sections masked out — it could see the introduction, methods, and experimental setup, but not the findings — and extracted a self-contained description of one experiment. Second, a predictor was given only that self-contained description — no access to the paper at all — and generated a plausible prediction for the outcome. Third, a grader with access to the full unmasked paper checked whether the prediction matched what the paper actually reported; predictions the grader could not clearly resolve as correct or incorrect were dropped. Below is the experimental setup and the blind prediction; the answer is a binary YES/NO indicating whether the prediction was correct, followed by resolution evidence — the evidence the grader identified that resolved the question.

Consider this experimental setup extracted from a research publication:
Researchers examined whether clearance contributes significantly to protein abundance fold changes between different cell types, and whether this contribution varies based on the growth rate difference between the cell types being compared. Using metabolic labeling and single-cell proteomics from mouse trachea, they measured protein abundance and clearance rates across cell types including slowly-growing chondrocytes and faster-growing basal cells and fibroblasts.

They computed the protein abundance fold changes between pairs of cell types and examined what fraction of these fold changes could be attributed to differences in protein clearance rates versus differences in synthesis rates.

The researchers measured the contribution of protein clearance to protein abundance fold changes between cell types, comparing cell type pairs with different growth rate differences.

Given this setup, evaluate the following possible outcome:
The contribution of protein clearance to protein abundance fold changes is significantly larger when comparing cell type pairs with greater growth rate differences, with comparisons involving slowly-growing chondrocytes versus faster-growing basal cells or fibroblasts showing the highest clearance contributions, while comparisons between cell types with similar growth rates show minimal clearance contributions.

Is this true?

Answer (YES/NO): YES